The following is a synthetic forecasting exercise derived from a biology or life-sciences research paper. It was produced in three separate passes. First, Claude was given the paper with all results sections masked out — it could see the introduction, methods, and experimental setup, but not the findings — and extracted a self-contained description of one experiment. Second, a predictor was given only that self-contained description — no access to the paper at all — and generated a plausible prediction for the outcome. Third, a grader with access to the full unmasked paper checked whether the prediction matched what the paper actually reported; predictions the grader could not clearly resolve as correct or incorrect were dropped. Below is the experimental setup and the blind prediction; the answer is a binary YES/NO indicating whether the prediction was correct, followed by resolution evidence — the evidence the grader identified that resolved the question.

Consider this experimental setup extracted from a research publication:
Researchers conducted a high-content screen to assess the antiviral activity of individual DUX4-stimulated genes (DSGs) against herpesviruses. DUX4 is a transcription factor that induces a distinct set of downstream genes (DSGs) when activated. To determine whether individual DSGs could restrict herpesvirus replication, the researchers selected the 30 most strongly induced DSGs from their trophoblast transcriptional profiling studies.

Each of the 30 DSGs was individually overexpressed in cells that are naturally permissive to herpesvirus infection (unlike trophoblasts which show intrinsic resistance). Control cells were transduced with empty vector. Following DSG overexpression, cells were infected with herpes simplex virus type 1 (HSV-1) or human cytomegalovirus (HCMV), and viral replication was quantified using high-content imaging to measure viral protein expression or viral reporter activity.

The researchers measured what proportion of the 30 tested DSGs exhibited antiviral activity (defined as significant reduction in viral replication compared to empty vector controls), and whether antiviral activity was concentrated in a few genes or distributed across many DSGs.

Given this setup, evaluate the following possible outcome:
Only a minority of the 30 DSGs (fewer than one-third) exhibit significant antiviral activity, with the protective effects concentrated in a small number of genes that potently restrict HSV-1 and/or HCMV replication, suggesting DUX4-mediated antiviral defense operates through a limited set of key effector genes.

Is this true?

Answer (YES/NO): NO